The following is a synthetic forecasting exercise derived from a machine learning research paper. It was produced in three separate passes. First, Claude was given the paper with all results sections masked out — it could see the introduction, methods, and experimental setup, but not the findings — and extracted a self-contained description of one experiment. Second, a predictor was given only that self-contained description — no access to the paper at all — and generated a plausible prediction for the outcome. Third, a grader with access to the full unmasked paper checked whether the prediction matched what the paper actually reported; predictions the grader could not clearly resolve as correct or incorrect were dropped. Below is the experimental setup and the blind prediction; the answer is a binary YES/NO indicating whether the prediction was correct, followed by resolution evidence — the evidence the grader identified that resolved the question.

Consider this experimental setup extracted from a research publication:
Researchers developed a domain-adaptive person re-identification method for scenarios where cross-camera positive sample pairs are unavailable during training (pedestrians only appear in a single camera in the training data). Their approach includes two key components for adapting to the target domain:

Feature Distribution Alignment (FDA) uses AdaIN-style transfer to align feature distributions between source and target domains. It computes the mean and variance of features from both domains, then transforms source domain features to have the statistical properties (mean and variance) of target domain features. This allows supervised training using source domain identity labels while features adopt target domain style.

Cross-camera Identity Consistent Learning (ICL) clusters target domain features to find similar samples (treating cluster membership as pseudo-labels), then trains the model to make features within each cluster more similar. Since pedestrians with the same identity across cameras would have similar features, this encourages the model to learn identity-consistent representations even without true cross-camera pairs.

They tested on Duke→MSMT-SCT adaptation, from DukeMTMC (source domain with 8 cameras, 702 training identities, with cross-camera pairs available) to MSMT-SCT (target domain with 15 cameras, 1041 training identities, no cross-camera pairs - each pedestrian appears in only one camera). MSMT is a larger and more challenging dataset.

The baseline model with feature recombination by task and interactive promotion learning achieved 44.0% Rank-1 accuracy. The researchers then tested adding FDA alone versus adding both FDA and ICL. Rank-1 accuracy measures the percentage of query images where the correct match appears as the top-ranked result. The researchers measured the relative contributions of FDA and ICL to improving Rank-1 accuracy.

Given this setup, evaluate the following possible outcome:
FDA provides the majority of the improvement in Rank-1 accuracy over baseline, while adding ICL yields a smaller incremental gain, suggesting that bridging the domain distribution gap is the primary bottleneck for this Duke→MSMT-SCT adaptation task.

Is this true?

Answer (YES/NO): NO